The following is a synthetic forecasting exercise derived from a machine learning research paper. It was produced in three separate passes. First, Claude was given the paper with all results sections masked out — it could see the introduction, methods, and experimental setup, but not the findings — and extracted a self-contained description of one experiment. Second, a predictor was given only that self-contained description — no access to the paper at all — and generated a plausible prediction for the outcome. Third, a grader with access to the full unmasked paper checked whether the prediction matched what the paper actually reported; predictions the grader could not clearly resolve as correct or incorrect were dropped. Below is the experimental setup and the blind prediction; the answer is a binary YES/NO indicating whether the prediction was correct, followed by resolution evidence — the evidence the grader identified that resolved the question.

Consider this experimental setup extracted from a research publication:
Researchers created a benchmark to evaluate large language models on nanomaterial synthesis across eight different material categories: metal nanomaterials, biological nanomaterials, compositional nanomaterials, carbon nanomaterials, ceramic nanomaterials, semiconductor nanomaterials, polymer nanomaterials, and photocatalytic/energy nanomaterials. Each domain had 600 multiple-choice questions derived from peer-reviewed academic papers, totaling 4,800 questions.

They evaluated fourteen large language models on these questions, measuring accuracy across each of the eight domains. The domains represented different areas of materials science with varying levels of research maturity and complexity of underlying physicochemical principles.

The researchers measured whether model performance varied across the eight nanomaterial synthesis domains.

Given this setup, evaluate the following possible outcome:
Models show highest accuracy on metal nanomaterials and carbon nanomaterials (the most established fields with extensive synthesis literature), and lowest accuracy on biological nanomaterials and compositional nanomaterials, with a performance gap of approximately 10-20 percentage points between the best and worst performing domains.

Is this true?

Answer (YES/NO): NO